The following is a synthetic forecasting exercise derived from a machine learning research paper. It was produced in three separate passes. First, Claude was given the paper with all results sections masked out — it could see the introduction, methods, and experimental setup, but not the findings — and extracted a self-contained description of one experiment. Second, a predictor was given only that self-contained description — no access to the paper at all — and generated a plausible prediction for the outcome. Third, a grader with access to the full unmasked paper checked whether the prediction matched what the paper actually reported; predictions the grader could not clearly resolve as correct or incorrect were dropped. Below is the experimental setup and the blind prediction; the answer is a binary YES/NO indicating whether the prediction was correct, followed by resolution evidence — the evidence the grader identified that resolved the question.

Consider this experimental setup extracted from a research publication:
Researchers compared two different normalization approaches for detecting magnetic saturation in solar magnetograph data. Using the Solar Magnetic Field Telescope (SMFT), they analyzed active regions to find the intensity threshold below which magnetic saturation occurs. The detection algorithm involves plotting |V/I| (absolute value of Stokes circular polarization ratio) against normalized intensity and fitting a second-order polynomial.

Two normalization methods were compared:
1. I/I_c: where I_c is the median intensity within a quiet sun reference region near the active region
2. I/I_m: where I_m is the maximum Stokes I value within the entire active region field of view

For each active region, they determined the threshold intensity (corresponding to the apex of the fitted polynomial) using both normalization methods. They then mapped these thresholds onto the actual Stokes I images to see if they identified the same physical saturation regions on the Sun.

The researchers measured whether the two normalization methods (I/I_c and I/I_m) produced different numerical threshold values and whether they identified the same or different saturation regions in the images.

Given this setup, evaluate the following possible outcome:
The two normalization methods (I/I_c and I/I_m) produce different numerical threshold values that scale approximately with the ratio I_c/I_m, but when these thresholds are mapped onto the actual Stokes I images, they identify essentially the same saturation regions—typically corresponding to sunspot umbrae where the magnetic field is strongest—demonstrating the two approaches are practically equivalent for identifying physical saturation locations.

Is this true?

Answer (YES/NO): YES